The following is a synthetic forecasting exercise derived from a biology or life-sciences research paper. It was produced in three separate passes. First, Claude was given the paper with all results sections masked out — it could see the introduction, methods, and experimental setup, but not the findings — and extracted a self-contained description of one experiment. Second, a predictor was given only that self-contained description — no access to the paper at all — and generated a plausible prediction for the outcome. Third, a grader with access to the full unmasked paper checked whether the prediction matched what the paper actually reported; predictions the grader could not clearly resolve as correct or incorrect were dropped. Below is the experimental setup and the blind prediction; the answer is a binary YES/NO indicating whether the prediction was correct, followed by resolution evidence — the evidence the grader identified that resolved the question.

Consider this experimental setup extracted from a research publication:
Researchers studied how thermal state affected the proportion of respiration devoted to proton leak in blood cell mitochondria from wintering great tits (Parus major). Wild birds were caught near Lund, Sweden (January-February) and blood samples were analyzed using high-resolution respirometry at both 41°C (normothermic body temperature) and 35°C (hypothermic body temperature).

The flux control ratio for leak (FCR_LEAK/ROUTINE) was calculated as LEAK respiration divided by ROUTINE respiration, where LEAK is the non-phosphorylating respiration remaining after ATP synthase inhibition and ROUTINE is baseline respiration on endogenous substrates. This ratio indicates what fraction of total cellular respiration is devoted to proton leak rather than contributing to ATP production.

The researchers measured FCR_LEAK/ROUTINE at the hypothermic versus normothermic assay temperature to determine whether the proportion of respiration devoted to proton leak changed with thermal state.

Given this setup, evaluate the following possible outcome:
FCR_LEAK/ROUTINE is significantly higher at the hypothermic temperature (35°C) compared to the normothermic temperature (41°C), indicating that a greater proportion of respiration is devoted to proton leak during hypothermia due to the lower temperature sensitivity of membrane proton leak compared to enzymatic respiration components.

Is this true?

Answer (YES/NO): NO